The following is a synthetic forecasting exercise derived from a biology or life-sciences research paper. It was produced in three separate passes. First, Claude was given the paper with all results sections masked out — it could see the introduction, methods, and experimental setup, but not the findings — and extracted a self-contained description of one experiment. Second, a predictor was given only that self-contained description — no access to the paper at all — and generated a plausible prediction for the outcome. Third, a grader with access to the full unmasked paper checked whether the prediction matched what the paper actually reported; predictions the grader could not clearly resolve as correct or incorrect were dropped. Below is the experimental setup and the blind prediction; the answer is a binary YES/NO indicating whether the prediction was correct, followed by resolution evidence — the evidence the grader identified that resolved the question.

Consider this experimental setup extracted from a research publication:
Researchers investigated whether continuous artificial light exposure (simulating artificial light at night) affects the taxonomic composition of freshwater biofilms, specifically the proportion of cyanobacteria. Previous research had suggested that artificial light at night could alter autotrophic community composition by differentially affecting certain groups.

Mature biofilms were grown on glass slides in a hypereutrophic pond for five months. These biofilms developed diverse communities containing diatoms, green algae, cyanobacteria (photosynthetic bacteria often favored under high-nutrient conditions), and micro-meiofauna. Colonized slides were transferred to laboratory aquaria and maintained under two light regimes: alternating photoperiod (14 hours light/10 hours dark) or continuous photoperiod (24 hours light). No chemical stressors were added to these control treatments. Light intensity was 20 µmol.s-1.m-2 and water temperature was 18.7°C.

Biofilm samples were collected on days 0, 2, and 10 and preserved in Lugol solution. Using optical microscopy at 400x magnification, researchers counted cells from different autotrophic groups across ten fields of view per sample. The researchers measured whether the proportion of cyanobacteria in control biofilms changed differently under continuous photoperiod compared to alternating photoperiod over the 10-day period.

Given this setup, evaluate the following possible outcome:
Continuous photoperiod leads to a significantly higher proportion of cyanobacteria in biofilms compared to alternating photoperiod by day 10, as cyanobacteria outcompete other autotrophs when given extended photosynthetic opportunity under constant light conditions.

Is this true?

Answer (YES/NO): NO